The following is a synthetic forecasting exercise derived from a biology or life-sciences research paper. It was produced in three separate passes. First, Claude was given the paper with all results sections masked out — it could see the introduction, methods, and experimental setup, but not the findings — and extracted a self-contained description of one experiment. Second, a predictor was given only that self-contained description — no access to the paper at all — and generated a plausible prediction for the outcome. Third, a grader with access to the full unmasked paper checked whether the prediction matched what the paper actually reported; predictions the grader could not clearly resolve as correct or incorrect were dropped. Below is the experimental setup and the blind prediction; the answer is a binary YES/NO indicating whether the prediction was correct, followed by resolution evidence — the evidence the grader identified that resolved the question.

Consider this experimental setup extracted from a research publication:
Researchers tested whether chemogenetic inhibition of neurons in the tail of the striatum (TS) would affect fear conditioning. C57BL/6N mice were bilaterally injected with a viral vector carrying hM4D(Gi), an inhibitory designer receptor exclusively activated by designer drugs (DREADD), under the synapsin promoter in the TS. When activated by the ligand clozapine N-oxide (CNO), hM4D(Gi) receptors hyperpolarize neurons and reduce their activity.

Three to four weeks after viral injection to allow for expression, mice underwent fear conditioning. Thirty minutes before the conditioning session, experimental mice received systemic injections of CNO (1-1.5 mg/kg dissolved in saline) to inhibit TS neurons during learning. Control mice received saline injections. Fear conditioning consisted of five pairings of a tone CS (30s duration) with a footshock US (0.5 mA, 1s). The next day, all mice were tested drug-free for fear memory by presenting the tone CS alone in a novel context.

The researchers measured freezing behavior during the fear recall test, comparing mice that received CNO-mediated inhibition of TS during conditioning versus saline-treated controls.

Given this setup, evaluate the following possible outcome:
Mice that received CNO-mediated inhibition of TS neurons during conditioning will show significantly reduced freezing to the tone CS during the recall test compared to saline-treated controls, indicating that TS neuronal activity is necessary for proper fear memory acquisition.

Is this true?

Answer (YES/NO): YES